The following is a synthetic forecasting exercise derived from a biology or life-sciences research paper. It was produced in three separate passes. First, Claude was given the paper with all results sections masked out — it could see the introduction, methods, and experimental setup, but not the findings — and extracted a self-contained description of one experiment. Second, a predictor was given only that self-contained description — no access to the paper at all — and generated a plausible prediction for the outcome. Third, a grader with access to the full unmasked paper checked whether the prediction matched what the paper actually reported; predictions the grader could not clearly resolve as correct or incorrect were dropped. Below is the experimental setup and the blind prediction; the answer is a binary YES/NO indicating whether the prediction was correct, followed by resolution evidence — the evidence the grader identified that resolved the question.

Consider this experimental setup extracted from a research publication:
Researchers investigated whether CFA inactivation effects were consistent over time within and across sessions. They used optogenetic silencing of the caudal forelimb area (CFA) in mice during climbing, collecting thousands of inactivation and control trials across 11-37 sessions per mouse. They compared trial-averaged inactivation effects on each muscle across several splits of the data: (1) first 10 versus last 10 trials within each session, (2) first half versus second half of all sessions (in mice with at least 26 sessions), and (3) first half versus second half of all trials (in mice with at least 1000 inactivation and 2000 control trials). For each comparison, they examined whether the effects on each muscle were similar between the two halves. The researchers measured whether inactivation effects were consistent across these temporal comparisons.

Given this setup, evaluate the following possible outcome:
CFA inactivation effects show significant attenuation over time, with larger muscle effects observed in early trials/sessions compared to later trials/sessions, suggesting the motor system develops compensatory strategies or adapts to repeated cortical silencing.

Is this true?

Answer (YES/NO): NO